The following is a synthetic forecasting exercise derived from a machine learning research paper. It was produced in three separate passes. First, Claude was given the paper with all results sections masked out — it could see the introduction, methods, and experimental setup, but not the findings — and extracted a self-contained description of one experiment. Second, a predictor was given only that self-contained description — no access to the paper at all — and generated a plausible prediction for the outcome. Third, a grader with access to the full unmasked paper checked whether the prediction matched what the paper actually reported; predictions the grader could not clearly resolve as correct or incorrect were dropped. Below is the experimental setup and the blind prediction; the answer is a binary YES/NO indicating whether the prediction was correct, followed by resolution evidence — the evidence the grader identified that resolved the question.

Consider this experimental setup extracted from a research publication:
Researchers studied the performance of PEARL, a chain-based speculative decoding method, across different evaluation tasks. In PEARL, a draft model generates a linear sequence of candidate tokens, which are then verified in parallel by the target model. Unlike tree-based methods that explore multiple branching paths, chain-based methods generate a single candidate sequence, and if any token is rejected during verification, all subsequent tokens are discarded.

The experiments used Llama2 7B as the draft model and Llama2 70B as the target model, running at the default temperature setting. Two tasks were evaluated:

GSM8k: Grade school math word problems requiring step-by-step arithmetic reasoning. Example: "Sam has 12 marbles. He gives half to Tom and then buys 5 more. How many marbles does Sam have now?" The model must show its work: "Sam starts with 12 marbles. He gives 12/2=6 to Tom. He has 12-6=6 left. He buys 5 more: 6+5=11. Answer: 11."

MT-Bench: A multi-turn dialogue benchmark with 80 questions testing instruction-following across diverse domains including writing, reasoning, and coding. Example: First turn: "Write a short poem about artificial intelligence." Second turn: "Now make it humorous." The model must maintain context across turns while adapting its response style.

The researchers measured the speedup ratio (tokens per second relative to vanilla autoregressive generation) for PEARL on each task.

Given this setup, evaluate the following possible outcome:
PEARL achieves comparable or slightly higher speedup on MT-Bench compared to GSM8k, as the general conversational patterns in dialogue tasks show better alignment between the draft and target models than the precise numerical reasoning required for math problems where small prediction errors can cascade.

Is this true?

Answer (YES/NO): NO